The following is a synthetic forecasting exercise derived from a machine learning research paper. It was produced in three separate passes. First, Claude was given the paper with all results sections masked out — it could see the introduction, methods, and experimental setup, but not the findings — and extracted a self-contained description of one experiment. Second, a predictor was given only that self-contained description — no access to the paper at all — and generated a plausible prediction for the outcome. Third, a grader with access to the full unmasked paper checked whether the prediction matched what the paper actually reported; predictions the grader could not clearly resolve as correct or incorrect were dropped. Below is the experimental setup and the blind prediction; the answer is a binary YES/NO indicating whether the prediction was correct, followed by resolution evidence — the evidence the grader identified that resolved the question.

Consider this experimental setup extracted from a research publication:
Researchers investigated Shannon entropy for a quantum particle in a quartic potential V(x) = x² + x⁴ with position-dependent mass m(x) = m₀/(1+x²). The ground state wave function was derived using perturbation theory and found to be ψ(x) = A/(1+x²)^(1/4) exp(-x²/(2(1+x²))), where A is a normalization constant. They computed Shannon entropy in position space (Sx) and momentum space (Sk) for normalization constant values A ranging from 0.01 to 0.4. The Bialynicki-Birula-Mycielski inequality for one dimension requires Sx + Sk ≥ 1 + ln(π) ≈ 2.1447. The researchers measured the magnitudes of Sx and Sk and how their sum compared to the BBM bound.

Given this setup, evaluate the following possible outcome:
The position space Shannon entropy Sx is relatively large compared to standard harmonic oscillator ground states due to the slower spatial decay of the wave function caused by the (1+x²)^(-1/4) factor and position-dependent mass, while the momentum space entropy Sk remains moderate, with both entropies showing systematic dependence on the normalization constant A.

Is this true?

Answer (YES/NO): NO